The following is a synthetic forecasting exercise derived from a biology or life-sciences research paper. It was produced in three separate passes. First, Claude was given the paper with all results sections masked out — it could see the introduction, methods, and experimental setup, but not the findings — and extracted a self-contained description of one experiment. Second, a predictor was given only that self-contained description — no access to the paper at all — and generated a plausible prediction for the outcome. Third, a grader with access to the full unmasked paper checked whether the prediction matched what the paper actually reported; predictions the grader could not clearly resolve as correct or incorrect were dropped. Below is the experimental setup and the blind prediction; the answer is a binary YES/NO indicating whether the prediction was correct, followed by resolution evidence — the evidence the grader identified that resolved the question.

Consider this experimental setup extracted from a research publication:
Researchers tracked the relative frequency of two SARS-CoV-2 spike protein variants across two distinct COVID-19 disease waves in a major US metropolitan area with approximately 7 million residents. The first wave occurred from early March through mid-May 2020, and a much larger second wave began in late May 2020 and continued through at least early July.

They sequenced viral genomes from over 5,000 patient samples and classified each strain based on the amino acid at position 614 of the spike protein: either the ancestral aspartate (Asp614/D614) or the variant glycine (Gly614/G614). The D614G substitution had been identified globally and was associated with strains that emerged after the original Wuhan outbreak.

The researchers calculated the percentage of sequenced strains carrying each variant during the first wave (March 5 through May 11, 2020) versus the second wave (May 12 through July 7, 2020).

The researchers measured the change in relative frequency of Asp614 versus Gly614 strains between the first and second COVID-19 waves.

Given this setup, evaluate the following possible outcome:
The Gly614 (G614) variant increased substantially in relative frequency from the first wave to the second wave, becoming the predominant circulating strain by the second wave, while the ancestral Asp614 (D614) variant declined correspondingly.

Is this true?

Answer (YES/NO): YES